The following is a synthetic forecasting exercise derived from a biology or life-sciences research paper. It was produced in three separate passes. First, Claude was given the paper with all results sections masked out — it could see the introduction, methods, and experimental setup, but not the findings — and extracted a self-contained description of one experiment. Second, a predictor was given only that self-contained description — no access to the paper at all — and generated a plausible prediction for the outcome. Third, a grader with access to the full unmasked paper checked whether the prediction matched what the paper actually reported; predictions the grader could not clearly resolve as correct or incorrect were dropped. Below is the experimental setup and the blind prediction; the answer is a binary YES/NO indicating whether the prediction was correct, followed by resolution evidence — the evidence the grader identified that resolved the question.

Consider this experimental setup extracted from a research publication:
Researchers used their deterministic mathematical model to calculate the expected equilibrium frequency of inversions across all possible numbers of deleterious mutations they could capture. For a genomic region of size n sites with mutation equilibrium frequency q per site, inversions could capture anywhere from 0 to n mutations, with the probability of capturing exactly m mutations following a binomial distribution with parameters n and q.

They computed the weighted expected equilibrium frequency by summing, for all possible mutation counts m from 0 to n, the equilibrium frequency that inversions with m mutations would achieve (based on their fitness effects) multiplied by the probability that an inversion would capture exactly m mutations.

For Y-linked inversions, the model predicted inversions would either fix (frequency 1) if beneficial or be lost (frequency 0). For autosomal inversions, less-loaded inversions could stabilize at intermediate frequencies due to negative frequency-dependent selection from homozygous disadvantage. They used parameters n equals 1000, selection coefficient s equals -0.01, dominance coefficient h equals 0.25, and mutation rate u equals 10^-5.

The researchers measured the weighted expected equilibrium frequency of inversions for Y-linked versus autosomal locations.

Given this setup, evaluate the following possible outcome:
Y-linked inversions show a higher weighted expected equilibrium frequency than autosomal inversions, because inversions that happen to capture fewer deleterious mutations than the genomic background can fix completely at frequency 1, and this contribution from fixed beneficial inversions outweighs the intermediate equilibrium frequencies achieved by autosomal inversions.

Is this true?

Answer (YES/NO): YES